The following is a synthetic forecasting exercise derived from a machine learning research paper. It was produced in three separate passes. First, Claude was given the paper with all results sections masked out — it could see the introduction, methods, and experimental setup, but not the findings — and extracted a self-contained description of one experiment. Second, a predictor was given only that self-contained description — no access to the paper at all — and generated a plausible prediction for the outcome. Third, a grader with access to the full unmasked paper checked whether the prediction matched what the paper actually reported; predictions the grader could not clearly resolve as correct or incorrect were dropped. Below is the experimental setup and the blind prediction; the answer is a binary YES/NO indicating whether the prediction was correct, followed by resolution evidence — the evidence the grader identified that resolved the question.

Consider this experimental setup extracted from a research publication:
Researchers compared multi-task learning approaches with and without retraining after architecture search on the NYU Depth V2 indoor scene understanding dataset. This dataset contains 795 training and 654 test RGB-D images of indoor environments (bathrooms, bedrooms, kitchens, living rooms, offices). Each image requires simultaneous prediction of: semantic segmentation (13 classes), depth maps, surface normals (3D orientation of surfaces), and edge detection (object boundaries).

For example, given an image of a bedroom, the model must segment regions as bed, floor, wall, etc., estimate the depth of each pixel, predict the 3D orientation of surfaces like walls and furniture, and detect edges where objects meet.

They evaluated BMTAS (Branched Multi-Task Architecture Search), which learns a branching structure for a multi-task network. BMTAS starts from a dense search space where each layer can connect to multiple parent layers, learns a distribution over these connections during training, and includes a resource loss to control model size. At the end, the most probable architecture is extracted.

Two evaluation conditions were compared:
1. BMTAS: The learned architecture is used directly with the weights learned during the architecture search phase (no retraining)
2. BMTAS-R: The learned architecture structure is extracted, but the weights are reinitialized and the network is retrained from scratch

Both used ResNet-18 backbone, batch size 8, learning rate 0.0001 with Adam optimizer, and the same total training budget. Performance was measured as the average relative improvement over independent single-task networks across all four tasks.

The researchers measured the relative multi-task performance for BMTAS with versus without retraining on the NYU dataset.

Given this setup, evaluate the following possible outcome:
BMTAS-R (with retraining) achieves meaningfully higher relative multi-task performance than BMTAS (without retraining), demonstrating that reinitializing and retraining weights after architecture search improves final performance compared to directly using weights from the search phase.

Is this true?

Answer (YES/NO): YES